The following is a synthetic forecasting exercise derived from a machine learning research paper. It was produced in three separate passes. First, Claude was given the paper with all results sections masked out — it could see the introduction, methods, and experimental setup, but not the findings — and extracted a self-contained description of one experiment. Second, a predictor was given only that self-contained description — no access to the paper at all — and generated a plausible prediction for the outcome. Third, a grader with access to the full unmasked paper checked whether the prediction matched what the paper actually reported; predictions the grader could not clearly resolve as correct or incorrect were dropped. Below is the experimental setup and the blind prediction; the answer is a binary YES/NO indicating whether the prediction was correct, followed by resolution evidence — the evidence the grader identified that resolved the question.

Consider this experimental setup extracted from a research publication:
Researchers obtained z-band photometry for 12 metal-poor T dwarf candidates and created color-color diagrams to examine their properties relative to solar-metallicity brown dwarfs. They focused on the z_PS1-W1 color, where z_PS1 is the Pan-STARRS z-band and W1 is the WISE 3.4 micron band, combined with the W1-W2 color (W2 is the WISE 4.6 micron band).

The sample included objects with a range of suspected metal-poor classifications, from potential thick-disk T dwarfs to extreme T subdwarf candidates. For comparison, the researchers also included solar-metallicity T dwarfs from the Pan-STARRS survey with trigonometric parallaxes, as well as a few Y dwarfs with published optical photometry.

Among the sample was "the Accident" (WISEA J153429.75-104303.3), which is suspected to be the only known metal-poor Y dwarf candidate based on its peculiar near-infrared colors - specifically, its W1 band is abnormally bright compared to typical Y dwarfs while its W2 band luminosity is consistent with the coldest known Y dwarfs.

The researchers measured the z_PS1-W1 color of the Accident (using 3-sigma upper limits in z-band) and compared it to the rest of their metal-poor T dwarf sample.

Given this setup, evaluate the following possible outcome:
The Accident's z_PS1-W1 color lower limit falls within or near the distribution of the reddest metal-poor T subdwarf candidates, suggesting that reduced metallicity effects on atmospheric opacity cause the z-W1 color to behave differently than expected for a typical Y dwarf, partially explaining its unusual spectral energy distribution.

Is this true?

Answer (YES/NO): NO